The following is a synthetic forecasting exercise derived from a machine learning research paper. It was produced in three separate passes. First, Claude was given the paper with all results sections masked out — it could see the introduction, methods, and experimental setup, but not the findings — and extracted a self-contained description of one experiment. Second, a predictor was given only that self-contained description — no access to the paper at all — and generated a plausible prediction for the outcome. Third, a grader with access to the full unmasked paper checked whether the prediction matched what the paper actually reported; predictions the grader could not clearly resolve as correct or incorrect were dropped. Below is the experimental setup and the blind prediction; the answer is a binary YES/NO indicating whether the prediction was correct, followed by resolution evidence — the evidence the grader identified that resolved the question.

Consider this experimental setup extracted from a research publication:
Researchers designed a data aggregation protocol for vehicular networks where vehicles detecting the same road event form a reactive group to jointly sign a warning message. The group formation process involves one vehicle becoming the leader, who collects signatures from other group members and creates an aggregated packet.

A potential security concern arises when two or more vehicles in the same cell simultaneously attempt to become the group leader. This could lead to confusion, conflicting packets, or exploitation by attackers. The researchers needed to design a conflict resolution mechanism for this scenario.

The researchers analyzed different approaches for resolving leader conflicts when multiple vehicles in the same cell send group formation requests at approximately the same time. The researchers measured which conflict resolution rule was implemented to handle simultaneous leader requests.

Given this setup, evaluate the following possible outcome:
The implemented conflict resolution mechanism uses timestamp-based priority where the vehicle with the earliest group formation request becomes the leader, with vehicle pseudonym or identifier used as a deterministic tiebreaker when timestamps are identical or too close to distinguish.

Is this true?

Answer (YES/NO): NO